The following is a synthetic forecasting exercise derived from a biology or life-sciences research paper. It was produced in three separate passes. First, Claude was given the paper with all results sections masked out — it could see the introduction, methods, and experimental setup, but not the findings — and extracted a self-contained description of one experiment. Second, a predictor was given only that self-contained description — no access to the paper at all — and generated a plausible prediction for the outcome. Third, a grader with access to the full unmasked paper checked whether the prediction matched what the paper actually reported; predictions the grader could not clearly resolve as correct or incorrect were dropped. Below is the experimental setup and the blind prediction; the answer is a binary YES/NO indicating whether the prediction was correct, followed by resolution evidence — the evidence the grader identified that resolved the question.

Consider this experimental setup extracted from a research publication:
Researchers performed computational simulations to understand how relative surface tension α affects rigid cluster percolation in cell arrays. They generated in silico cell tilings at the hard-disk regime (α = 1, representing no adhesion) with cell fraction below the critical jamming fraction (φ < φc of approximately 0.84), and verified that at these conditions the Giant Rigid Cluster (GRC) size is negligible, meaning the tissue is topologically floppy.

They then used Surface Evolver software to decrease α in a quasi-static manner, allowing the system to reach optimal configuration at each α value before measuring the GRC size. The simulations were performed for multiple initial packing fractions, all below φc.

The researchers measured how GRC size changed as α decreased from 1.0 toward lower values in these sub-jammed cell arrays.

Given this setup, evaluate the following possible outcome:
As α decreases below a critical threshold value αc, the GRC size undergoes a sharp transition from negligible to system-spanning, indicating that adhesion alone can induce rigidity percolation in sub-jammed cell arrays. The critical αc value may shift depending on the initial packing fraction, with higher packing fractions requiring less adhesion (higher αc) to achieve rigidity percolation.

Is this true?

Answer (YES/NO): YES